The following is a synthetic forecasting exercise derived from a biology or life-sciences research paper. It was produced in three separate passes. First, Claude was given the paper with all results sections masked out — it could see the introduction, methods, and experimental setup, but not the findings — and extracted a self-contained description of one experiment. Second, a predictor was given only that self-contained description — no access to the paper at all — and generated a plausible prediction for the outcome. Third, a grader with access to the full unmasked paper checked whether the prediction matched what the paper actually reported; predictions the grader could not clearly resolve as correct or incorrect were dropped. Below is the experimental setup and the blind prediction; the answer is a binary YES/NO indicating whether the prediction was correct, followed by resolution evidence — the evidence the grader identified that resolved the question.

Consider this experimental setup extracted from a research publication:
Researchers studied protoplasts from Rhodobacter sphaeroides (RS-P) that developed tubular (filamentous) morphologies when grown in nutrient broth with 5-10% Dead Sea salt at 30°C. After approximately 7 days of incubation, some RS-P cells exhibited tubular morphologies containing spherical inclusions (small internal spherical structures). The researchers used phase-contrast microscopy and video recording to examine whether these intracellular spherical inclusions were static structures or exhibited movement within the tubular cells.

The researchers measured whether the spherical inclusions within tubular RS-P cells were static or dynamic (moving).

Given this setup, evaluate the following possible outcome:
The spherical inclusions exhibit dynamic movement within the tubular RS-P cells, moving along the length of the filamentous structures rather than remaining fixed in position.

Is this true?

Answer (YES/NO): YES